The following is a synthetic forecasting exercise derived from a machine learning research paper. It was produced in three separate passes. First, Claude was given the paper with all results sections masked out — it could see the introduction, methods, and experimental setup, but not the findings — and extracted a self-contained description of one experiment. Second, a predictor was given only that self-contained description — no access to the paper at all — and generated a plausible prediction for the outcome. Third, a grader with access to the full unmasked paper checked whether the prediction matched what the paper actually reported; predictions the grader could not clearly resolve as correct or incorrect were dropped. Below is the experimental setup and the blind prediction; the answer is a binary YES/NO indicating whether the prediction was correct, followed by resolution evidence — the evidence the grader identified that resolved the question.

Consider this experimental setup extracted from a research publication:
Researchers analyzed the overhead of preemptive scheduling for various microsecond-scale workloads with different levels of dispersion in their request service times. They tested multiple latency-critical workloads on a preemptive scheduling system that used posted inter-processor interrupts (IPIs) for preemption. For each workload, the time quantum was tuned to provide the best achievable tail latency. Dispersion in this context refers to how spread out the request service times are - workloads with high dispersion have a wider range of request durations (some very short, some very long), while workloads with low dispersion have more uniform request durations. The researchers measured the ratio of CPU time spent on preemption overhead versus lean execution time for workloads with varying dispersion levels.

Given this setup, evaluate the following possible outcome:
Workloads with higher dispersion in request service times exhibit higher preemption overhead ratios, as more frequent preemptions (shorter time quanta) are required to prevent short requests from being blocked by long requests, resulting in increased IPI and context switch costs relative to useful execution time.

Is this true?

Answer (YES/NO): YES